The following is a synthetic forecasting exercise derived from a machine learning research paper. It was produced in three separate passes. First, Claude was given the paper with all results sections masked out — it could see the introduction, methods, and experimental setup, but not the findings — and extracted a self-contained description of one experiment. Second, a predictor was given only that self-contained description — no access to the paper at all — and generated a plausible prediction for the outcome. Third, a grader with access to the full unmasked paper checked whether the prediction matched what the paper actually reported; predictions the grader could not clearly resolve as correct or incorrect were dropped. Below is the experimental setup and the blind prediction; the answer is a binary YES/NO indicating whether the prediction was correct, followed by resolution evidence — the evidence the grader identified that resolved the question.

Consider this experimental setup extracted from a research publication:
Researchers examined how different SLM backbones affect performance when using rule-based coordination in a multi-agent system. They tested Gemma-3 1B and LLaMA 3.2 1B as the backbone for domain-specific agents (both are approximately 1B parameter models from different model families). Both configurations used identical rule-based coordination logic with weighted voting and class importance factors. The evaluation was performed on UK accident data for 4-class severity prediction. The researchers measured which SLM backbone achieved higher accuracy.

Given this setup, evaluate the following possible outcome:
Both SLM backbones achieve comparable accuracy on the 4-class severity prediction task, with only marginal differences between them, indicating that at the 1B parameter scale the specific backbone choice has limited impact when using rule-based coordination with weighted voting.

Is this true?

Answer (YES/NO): NO